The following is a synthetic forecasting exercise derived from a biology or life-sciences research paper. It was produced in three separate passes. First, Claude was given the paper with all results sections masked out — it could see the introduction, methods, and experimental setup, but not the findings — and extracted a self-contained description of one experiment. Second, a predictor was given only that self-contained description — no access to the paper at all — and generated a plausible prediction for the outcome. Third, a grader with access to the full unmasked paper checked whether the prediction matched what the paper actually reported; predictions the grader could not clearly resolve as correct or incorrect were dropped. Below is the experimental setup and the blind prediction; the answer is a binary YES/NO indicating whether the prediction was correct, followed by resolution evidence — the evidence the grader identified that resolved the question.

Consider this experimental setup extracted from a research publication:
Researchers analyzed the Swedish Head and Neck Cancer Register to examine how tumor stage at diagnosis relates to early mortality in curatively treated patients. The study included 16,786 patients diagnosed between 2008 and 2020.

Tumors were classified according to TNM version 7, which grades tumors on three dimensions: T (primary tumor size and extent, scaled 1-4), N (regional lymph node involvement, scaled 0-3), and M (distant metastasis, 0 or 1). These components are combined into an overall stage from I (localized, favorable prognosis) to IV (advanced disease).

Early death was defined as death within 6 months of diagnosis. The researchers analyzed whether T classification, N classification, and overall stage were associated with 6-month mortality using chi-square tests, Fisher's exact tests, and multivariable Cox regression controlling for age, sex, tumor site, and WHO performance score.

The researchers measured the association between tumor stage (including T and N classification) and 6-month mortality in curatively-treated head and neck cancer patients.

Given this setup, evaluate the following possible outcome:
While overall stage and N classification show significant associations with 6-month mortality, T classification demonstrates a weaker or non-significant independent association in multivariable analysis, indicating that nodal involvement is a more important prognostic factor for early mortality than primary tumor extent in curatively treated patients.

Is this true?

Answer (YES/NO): NO